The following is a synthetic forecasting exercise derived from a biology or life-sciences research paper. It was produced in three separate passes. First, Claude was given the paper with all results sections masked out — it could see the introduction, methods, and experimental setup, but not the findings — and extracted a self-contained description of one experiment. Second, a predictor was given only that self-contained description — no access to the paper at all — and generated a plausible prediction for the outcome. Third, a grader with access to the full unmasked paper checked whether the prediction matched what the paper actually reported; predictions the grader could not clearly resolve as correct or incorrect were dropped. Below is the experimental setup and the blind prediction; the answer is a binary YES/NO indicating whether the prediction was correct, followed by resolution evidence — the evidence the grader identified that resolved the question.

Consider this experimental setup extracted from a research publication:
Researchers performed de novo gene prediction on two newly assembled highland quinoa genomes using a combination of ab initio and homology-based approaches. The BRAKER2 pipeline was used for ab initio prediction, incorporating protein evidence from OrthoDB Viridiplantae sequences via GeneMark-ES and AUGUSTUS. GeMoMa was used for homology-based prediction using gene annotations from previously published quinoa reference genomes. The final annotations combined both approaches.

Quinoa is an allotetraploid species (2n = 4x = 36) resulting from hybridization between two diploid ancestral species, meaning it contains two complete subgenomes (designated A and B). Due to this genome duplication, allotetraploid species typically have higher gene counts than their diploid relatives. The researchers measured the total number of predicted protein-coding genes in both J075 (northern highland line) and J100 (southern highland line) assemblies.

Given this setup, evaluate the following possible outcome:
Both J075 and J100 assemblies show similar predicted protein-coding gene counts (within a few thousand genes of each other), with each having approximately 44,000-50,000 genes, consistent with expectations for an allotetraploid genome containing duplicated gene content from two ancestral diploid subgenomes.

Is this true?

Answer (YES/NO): NO